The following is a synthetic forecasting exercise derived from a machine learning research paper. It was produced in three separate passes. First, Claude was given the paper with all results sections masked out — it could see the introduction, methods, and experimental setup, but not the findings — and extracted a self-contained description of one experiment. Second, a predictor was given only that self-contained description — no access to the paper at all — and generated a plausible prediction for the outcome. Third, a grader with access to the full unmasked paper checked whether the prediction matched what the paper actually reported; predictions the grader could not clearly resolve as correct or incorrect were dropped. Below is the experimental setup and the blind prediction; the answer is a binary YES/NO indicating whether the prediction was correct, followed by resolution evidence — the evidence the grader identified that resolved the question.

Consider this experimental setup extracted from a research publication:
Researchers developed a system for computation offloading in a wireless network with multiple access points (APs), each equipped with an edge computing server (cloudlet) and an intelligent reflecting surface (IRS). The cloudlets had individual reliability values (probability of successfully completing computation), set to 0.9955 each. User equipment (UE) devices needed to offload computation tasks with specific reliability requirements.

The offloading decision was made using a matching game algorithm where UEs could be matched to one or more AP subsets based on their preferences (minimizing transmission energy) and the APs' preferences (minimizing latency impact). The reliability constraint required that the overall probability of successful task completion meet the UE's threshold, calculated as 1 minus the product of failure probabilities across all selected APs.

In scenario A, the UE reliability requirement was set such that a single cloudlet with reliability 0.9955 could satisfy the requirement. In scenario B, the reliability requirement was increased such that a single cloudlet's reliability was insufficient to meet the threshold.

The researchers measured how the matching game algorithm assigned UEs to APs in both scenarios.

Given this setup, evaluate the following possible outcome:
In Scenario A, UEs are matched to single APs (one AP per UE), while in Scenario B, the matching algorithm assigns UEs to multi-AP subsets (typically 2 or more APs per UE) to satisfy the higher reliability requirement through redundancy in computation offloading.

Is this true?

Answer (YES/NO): YES